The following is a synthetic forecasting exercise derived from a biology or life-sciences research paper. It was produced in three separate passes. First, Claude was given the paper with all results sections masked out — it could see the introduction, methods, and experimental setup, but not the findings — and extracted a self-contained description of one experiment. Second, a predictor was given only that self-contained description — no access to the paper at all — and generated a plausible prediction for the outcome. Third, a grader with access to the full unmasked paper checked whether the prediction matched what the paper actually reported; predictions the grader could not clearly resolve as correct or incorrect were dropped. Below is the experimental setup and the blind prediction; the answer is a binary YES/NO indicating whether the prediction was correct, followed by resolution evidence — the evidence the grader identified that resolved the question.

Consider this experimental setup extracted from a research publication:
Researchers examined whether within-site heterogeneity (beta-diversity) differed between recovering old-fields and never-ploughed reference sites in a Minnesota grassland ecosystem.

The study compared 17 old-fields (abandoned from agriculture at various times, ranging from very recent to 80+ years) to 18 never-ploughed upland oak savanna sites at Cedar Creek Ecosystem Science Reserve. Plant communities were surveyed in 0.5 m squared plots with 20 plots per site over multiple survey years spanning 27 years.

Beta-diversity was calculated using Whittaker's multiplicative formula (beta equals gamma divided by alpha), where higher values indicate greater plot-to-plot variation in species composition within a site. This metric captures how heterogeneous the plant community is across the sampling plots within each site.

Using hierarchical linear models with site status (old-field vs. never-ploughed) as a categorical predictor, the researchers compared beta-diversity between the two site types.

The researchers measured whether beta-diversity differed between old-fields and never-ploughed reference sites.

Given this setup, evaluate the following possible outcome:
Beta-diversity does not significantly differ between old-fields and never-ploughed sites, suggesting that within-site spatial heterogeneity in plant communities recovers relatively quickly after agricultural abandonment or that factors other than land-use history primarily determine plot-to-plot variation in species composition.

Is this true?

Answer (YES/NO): NO